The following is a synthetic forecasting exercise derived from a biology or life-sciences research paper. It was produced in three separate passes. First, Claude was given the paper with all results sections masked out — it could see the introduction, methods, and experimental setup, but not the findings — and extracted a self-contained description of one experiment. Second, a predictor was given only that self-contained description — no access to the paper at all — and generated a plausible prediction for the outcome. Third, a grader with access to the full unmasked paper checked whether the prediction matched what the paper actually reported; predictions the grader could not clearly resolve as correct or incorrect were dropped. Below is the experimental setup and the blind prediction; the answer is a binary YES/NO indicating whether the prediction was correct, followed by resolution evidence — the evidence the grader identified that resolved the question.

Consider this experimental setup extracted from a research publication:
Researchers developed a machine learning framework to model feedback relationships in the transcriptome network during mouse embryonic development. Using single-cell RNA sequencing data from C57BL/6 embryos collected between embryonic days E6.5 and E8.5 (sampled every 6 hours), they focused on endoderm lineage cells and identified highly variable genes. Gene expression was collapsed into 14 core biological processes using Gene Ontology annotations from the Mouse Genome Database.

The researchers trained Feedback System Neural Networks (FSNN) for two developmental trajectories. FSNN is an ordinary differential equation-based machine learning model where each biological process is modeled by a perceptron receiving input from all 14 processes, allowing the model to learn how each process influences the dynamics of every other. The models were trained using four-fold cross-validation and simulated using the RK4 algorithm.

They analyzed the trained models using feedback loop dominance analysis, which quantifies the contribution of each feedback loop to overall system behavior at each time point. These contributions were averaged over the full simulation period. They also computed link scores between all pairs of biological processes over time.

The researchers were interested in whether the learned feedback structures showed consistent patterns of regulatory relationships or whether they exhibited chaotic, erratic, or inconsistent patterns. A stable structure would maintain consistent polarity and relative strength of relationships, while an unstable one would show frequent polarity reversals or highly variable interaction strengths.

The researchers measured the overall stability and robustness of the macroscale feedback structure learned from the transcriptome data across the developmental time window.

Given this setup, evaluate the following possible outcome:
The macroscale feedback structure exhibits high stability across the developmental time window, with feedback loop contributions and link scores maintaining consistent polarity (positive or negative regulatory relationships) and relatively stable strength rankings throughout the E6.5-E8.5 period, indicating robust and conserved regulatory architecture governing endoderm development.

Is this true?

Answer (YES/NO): YES